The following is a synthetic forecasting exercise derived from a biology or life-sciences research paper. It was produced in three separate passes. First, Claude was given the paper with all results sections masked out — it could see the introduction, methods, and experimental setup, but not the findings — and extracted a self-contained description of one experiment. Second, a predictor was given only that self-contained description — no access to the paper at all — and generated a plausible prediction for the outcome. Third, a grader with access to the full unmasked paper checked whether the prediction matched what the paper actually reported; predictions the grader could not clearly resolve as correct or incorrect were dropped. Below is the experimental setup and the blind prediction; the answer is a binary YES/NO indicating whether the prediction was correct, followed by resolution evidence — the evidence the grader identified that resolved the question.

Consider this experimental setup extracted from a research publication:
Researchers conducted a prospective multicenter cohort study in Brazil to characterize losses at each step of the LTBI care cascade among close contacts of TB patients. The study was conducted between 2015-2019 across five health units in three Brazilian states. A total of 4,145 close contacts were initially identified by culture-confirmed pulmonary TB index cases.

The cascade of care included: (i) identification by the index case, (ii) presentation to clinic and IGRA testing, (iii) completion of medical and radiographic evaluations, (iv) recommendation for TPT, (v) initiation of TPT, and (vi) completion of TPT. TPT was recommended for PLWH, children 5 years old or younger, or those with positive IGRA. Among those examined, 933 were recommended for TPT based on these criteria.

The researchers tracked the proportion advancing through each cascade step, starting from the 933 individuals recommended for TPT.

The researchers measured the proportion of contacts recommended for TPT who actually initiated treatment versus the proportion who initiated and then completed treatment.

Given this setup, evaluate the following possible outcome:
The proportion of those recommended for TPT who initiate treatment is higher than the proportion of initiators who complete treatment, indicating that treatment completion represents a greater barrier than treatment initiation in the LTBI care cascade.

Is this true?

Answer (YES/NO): NO